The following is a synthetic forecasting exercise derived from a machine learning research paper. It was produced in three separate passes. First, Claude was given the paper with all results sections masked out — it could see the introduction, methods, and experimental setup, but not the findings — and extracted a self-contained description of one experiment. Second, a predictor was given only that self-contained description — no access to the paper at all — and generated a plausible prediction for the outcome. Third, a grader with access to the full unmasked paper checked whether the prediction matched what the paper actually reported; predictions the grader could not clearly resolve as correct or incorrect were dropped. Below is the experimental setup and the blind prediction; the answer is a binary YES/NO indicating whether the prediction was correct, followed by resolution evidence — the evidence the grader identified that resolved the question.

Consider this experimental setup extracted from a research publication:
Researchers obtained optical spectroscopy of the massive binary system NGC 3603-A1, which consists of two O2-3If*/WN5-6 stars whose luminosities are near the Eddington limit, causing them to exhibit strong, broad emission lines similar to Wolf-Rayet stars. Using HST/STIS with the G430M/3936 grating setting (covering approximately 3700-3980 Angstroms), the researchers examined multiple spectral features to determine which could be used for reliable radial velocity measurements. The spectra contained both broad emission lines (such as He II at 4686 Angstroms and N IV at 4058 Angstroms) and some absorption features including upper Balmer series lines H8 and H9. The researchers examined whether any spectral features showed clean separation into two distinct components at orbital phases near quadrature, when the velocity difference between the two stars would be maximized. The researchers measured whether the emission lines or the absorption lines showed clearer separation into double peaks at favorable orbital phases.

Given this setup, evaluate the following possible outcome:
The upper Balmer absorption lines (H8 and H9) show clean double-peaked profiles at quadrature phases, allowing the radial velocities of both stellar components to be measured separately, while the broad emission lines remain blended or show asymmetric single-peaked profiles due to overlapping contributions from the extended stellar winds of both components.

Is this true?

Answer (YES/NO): YES